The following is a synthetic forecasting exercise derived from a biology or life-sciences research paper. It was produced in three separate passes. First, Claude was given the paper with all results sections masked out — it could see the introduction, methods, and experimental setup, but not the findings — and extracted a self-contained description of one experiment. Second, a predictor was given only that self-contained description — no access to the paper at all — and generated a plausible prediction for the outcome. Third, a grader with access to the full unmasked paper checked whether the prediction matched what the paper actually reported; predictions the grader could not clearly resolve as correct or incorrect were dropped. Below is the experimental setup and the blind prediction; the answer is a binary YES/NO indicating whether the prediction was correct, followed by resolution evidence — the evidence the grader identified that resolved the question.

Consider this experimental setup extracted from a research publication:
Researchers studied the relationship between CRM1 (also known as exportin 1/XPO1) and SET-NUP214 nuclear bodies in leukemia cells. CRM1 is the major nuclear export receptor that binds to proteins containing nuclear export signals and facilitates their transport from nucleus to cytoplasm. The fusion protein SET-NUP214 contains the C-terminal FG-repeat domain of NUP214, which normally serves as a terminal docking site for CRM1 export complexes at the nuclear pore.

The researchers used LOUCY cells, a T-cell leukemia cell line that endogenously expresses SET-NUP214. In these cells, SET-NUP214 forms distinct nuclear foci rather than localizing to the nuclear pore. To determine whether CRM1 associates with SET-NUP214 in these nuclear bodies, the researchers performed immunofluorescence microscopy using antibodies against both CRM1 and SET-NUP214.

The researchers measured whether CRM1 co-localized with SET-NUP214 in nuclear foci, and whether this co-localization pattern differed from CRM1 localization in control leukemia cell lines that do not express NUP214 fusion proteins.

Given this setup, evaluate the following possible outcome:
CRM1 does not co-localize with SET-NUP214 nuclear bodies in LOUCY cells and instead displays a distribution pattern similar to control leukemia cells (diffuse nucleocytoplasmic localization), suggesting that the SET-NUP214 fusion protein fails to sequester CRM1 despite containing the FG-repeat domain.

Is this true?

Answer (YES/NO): NO